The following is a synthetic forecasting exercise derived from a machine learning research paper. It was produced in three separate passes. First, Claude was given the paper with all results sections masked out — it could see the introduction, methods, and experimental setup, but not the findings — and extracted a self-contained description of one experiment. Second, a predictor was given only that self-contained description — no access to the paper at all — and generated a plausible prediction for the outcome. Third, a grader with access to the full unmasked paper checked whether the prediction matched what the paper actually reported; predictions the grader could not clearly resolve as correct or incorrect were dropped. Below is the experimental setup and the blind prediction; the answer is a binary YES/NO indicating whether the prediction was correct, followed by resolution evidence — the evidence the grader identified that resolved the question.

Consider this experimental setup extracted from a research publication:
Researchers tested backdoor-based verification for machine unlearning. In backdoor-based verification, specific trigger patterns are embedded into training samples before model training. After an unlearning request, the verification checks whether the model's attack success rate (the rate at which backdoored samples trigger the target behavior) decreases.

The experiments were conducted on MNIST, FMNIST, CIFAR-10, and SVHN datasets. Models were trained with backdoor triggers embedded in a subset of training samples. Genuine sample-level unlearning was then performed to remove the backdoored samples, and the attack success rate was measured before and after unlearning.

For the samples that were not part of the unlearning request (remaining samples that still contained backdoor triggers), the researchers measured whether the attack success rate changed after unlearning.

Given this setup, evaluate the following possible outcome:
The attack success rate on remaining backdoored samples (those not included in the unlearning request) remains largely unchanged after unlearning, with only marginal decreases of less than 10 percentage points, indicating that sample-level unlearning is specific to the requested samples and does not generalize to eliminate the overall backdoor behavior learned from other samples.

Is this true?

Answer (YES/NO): YES